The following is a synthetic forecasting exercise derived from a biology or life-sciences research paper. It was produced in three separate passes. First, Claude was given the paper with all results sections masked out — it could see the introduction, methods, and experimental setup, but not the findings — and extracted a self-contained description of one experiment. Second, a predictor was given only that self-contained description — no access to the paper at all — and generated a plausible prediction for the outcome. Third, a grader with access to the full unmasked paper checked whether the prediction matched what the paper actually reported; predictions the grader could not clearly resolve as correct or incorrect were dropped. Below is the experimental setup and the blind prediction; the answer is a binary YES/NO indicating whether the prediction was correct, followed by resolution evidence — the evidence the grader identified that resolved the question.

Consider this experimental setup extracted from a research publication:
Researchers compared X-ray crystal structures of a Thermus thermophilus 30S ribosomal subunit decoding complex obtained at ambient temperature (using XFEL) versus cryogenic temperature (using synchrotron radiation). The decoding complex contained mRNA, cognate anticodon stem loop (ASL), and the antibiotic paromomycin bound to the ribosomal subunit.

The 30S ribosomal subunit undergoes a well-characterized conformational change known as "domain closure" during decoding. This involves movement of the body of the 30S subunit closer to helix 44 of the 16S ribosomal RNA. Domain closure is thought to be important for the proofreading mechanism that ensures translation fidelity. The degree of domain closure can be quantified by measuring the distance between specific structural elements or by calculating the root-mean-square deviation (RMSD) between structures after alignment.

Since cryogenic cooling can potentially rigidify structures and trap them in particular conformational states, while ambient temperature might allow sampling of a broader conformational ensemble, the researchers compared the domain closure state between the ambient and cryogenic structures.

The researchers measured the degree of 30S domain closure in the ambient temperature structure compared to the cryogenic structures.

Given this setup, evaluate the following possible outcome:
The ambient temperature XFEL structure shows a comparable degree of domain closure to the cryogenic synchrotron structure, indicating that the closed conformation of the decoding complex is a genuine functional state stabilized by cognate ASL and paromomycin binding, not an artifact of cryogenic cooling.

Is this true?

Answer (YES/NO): YES